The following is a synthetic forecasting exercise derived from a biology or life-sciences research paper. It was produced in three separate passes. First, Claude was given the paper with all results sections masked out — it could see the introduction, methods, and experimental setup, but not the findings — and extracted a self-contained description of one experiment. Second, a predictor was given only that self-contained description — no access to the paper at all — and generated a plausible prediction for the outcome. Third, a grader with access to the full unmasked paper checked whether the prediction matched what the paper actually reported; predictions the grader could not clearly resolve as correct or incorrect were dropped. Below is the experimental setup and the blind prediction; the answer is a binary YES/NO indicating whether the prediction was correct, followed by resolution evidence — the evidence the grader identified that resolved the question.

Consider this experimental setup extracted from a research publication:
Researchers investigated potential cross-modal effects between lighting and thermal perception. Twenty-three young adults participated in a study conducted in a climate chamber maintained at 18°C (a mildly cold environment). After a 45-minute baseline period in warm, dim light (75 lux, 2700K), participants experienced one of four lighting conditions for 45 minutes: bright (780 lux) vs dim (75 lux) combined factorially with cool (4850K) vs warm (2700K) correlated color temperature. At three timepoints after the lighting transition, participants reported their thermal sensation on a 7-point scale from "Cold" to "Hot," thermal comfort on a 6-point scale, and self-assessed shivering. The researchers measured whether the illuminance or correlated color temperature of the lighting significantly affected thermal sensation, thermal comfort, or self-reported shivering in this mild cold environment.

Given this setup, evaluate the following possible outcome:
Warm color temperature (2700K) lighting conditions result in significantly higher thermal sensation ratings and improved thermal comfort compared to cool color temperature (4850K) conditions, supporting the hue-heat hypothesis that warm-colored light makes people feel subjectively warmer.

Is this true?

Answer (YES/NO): NO